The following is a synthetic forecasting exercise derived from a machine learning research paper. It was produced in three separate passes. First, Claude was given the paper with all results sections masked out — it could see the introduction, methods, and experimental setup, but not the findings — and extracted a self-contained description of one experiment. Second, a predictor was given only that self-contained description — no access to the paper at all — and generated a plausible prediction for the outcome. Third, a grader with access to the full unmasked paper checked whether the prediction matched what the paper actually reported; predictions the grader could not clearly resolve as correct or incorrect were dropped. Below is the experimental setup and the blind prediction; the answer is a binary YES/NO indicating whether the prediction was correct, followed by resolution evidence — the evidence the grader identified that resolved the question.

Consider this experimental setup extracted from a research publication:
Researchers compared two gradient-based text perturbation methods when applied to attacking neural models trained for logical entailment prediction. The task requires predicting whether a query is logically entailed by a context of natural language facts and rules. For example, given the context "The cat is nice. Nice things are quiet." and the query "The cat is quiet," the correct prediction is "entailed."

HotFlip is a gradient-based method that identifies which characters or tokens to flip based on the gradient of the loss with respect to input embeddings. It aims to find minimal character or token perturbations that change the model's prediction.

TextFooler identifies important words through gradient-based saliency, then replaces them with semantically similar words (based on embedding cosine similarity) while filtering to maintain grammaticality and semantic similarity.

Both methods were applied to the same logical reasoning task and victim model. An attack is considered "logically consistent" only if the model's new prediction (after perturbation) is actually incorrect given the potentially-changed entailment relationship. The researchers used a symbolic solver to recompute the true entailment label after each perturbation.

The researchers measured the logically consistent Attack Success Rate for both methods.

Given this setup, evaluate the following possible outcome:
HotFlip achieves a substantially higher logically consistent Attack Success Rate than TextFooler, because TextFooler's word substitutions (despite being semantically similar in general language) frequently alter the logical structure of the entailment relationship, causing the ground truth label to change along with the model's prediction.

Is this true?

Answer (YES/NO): YES